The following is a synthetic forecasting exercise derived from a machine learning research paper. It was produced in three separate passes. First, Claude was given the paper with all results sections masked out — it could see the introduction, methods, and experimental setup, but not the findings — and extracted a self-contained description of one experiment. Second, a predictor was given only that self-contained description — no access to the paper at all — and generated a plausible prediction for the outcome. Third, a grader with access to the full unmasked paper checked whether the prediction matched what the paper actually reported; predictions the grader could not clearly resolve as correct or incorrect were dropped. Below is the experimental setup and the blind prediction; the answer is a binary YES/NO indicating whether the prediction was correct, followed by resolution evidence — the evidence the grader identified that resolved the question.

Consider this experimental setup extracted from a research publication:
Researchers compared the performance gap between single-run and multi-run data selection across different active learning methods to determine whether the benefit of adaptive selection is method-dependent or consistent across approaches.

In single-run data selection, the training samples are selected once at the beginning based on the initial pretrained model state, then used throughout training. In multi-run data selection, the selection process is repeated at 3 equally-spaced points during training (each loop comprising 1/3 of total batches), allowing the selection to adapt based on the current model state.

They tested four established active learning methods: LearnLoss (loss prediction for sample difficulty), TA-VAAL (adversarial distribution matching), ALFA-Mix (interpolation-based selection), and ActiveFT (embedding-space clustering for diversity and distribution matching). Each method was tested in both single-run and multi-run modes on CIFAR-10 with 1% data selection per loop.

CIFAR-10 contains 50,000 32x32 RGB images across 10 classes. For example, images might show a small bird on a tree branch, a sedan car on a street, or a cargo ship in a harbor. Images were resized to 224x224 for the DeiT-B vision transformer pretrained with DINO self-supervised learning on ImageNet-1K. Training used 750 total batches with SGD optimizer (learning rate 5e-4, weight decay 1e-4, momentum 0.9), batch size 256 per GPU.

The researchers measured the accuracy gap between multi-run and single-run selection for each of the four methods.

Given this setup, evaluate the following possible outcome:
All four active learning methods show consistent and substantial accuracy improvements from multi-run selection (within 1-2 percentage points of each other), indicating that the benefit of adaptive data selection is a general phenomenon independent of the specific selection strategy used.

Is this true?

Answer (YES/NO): YES